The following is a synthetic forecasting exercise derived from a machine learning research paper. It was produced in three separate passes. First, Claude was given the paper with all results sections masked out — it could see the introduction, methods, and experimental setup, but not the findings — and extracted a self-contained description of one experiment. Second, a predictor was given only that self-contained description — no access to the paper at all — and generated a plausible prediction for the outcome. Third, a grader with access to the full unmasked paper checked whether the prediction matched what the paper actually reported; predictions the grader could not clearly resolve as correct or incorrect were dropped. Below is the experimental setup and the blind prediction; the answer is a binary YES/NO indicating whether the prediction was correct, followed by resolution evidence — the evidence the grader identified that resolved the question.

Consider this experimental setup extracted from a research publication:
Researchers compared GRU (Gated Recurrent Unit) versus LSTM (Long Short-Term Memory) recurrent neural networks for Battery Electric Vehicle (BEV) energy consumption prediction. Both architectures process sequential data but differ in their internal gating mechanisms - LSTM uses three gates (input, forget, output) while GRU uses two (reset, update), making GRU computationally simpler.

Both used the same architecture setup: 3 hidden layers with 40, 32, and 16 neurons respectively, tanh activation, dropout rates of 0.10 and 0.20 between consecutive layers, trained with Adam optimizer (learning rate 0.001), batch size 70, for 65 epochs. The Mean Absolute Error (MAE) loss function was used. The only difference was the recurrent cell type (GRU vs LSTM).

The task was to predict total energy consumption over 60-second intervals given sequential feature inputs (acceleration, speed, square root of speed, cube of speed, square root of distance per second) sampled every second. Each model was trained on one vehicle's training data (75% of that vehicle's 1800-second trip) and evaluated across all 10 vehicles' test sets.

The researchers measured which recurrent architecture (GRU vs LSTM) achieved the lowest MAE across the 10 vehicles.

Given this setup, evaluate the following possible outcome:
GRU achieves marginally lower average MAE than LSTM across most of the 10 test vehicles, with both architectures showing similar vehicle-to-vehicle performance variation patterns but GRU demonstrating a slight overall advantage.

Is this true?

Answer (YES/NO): NO